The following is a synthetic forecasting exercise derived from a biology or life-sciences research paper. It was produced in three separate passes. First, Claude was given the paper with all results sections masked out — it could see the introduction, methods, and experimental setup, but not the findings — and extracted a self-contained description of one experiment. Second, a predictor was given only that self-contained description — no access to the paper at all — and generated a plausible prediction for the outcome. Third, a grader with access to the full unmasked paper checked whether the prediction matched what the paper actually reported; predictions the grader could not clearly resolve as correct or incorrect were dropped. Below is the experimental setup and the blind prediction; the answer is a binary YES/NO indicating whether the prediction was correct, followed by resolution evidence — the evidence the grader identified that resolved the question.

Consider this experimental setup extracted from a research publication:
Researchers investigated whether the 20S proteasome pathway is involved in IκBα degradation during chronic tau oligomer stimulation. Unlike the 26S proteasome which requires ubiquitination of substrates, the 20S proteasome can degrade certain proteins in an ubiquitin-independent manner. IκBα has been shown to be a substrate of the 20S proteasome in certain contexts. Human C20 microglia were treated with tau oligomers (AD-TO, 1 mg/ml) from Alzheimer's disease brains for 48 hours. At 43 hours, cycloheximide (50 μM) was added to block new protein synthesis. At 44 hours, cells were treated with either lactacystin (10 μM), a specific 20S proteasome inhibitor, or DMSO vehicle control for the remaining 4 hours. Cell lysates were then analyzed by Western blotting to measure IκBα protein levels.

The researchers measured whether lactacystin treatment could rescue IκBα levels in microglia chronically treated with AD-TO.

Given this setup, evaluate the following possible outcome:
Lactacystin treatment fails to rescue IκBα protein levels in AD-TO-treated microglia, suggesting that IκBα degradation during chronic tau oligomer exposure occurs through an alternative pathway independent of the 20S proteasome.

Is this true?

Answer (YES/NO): YES